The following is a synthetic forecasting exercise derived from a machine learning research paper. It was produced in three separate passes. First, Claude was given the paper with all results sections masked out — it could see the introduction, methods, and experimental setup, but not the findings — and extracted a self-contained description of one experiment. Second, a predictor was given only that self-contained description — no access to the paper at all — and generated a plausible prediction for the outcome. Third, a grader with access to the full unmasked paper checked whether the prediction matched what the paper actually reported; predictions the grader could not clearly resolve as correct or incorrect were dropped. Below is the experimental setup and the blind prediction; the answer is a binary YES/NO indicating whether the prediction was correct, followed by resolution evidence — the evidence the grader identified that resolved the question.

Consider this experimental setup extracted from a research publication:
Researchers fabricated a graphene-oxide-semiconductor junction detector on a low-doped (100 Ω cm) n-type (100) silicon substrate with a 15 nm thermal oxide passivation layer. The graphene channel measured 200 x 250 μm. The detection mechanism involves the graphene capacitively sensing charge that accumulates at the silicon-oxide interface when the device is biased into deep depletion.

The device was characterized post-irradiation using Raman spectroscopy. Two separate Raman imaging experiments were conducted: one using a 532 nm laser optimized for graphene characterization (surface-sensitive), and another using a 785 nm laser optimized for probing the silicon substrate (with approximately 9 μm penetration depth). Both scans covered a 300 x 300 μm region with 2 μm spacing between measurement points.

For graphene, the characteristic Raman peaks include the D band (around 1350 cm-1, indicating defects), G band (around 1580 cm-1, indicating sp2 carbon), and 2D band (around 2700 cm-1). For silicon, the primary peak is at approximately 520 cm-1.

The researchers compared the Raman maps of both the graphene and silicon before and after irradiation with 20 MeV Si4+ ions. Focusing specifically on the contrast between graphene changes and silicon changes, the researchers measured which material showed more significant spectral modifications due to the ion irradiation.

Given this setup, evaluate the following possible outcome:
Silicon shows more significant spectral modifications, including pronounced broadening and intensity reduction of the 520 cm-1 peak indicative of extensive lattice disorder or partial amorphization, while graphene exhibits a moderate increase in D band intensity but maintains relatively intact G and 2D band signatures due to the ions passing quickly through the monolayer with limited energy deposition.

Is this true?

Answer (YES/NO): NO